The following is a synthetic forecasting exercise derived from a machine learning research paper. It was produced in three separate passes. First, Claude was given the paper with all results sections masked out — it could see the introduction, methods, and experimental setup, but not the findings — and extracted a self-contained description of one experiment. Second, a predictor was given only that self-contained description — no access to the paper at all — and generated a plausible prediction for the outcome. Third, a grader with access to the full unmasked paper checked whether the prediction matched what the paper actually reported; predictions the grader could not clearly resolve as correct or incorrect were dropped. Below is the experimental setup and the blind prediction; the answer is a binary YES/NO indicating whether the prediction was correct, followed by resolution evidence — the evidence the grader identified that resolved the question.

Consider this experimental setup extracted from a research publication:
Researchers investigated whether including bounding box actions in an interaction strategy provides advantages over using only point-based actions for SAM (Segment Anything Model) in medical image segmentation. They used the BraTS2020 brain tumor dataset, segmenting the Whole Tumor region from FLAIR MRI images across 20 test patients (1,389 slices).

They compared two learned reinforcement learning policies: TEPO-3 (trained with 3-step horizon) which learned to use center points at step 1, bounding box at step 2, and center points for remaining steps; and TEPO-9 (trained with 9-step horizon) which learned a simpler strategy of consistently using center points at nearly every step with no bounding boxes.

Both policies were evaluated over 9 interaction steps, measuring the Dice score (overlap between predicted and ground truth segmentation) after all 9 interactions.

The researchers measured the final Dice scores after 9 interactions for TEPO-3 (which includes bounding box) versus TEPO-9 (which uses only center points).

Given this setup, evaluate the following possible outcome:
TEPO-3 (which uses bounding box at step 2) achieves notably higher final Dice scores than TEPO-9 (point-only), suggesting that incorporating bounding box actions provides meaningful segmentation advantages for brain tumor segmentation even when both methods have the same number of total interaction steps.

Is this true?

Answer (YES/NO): NO